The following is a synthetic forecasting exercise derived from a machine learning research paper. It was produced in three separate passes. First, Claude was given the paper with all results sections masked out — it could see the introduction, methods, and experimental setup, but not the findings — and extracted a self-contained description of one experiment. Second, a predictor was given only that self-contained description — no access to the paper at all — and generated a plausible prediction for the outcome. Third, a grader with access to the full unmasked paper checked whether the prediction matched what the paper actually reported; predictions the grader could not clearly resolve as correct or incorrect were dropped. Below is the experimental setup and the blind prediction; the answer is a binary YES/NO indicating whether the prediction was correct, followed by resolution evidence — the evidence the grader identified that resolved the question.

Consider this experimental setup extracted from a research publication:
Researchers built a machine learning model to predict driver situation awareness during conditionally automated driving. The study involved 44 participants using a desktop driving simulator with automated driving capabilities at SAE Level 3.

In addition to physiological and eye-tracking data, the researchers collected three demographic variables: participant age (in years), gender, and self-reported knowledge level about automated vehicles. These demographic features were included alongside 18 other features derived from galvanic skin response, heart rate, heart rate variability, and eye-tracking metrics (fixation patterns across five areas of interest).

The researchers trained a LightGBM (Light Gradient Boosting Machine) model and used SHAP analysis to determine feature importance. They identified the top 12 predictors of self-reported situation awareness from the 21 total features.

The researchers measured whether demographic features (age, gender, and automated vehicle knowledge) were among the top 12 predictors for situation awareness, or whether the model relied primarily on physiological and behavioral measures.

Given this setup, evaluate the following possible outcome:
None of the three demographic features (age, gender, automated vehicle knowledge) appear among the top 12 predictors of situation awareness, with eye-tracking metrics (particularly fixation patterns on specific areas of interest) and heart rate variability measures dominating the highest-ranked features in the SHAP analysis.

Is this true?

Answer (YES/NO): NO